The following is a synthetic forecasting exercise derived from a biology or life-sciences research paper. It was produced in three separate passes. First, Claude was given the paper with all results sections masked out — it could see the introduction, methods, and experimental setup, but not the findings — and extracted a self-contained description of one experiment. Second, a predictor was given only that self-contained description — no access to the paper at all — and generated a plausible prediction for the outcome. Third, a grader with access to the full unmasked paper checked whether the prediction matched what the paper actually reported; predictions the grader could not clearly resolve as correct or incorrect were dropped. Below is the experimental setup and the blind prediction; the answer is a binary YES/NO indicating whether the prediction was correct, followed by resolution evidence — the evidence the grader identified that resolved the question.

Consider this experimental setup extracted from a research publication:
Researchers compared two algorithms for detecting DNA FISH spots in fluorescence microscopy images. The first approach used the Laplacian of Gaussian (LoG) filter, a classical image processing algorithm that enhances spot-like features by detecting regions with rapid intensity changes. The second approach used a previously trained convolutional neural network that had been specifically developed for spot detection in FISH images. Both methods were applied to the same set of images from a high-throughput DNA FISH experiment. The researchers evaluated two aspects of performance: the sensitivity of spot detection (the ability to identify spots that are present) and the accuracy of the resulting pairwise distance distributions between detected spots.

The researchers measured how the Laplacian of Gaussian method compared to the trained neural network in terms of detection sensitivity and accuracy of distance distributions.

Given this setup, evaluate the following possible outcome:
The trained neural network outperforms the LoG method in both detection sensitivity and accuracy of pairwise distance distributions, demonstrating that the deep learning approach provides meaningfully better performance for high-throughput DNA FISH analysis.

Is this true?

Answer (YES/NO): NO